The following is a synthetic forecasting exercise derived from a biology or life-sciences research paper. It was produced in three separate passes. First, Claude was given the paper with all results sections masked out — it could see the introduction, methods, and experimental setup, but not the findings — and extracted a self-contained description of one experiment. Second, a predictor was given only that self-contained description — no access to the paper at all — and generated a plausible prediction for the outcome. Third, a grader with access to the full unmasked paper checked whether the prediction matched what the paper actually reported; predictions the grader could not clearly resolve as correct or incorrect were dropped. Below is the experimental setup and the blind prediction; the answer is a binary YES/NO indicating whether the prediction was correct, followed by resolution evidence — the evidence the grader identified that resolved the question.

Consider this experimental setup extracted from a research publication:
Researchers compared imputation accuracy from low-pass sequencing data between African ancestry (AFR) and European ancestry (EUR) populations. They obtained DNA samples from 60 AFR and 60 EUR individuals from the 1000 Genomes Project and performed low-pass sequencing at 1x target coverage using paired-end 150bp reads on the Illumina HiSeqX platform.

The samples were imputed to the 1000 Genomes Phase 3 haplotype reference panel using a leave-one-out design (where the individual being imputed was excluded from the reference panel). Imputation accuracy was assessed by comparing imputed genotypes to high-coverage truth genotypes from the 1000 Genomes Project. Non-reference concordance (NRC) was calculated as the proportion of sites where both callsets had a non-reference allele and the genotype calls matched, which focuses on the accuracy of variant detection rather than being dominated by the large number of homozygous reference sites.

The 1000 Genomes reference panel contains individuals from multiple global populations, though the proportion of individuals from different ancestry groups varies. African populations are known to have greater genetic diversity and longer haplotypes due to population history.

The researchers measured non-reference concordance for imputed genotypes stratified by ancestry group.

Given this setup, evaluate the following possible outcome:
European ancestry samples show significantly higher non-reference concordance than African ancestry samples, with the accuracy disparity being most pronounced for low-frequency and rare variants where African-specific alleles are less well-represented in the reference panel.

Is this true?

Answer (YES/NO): NO